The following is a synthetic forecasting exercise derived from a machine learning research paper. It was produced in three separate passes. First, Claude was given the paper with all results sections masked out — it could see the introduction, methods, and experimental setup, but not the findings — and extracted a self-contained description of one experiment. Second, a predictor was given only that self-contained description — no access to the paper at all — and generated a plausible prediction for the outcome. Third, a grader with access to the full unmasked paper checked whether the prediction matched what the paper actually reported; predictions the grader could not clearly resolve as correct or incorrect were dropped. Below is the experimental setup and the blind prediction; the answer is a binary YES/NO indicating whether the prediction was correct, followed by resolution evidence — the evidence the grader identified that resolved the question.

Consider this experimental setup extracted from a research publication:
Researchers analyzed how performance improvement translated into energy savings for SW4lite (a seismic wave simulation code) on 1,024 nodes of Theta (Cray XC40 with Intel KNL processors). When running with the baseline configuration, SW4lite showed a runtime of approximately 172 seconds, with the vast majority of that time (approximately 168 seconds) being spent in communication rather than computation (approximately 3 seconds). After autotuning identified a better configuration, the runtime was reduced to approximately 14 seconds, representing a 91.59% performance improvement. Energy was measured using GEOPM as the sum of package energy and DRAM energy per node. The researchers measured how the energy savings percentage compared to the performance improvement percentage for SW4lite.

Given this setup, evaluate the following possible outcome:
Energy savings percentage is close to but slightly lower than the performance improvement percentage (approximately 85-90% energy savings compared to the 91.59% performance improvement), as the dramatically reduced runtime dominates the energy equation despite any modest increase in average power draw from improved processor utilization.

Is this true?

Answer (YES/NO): NO